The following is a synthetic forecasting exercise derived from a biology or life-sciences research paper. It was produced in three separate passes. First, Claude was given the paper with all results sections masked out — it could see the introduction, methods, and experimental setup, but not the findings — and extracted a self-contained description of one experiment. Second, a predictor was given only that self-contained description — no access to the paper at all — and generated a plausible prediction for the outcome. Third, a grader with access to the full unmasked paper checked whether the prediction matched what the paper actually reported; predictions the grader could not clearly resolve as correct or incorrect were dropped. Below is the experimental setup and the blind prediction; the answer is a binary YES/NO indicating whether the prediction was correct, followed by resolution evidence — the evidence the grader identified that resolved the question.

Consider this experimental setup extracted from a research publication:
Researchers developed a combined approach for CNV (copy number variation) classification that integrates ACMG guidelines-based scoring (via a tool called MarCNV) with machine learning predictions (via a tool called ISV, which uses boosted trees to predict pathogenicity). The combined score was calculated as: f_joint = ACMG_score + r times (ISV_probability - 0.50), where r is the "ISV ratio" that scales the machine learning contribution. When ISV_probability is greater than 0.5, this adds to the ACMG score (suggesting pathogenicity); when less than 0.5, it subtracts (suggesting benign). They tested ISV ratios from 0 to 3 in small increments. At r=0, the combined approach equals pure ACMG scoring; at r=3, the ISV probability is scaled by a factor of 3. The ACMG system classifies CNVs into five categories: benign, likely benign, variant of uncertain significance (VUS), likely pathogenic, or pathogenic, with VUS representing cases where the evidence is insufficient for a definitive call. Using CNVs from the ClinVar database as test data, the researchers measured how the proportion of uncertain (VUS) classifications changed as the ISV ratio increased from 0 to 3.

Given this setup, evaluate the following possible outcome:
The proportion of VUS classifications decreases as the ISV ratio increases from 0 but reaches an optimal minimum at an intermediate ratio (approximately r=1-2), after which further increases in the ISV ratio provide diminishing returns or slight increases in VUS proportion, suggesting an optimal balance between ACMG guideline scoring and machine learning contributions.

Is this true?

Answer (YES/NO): NO